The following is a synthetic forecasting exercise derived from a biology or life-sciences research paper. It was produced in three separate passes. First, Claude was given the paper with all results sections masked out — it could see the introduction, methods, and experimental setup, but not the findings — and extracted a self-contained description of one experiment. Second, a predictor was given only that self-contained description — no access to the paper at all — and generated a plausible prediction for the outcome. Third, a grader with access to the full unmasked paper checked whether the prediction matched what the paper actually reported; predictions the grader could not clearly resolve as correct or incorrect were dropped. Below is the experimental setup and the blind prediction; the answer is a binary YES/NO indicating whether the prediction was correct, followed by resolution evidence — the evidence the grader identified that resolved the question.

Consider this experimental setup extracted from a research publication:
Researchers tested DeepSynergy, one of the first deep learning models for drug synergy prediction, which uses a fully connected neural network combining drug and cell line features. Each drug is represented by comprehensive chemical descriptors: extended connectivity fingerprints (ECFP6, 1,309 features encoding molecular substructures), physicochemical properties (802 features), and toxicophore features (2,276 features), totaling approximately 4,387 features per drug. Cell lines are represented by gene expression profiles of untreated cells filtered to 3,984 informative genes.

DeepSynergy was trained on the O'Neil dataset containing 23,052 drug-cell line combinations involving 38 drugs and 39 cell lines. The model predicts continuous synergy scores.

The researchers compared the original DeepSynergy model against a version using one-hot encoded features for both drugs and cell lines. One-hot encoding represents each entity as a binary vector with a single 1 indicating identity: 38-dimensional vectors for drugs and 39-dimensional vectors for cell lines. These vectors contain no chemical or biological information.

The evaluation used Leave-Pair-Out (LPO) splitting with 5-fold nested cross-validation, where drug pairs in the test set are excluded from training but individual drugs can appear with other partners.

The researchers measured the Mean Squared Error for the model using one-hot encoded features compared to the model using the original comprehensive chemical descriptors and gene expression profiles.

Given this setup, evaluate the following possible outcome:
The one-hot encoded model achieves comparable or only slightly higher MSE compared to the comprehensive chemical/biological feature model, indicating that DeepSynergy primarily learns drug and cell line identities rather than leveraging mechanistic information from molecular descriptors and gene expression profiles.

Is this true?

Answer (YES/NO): YES